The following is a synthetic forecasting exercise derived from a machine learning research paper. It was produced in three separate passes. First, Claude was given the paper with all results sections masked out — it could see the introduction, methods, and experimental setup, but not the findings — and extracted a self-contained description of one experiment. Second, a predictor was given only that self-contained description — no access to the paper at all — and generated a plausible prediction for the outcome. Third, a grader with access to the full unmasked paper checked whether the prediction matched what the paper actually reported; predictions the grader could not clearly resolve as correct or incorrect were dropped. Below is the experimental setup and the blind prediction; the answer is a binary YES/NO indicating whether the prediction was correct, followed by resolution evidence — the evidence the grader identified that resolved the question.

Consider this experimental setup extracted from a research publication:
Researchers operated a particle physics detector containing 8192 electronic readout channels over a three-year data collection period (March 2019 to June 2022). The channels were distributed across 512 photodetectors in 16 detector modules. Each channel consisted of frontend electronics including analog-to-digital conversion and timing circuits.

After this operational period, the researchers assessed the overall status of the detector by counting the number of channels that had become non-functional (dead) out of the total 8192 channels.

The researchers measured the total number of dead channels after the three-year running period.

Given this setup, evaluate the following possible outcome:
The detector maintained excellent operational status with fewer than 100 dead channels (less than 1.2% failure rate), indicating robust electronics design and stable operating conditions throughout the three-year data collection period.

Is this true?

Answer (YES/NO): NO